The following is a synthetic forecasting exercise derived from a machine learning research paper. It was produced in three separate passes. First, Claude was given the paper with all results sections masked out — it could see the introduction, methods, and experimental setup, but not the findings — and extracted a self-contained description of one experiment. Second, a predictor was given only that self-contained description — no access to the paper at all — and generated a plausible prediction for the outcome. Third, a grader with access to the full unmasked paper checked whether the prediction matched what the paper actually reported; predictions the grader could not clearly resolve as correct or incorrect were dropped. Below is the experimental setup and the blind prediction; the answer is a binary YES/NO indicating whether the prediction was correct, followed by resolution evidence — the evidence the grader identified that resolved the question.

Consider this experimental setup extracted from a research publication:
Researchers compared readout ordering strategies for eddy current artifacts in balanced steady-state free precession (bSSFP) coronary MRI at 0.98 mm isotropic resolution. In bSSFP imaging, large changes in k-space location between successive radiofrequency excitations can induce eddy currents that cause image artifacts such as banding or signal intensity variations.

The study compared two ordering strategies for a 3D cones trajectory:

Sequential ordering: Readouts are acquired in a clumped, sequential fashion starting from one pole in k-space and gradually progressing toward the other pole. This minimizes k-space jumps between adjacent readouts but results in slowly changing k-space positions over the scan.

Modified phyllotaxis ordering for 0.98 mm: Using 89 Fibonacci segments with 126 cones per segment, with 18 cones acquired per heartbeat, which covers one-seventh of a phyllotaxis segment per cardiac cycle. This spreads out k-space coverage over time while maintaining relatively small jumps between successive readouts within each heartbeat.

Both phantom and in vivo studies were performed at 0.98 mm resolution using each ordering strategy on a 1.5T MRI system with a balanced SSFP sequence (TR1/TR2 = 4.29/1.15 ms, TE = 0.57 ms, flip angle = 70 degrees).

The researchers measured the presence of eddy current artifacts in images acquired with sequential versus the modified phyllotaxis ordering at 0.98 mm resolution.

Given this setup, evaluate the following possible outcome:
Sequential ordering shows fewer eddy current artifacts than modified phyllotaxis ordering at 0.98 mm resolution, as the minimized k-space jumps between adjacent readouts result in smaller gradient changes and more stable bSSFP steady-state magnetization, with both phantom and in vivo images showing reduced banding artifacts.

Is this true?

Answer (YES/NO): NO